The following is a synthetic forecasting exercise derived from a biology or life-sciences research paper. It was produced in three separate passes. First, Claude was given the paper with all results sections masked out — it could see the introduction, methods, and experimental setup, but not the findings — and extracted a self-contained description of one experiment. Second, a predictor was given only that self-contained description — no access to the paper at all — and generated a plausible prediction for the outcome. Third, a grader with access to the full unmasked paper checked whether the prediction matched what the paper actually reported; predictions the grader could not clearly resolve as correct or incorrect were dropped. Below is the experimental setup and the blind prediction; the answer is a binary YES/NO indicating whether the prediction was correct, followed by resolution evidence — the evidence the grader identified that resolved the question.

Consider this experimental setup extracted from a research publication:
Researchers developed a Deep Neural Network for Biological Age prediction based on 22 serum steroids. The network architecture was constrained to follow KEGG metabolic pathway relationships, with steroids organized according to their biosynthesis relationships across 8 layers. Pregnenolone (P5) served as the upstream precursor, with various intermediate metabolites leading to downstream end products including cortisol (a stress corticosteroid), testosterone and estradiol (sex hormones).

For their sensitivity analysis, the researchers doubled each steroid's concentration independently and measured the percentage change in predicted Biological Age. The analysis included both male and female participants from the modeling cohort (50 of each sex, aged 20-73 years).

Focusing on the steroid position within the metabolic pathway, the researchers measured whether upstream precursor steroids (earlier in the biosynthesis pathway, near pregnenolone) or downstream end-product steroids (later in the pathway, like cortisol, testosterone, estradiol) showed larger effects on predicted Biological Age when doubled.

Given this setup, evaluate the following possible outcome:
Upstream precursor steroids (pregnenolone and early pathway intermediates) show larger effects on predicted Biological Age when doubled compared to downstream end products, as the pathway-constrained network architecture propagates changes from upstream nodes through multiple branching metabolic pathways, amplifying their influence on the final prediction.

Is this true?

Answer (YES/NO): NO